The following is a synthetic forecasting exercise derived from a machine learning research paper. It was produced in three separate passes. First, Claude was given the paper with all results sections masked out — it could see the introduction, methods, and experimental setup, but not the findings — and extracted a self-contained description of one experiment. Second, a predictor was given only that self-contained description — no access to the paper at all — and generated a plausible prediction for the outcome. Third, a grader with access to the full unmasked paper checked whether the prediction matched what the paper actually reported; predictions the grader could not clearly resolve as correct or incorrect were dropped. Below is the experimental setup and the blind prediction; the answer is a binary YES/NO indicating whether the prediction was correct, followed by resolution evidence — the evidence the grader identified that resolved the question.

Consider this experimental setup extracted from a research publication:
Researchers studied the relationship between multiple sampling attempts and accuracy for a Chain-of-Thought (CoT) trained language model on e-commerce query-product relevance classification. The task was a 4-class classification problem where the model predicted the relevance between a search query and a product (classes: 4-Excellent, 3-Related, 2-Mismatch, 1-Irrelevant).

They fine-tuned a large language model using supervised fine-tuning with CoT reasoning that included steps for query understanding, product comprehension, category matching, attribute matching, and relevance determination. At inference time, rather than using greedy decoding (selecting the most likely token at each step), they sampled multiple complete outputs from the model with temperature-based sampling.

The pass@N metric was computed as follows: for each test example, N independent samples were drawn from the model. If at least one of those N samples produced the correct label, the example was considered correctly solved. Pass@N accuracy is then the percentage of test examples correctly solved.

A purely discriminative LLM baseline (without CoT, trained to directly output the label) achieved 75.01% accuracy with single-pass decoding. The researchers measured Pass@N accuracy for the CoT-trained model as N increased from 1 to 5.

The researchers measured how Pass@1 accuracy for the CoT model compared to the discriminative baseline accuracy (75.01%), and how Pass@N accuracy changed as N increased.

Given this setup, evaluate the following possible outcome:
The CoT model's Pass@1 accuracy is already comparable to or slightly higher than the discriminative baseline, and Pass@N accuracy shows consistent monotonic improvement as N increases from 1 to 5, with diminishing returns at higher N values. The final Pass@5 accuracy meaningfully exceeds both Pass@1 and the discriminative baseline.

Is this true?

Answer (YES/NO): NO